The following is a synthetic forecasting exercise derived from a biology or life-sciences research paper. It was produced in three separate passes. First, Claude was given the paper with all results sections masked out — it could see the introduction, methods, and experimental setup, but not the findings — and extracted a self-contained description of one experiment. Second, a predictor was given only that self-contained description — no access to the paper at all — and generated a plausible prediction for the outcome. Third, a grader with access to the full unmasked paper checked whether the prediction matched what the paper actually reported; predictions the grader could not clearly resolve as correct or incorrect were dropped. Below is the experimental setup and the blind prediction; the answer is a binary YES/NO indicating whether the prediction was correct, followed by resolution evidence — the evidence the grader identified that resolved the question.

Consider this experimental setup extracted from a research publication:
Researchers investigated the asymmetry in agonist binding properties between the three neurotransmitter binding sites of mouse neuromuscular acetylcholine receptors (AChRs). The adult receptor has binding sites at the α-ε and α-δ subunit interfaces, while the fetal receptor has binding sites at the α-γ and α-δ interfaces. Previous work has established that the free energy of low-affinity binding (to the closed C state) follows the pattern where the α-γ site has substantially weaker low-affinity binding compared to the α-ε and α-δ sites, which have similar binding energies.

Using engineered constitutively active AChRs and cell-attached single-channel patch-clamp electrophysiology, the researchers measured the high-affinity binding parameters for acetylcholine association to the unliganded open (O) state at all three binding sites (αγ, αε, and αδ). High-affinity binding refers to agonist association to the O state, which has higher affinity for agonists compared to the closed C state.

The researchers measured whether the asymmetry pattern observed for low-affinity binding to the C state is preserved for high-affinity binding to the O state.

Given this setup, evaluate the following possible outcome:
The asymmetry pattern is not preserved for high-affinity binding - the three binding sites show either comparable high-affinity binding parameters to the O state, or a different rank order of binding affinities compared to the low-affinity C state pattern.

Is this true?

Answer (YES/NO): YES